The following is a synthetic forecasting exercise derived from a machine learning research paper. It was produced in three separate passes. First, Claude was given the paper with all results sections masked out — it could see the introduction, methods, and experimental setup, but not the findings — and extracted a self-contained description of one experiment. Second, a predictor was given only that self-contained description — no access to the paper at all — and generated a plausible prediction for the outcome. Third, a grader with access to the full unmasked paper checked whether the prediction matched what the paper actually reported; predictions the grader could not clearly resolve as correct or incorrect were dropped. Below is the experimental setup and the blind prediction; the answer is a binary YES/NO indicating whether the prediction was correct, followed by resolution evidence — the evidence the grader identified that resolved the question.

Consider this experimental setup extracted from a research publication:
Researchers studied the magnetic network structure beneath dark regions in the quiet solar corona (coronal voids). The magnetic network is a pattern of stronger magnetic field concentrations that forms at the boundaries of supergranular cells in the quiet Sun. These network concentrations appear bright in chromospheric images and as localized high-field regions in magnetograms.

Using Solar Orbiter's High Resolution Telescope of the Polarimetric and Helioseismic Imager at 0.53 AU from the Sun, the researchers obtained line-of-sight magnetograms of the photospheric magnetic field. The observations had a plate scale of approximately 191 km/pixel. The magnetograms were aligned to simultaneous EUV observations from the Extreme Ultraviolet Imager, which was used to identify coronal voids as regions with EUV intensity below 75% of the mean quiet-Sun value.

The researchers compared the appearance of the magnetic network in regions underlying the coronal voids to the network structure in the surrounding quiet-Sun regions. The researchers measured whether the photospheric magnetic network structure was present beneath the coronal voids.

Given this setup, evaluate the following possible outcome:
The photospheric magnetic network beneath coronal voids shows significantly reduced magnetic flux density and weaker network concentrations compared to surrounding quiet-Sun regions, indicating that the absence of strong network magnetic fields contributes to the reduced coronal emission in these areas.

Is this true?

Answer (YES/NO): YES